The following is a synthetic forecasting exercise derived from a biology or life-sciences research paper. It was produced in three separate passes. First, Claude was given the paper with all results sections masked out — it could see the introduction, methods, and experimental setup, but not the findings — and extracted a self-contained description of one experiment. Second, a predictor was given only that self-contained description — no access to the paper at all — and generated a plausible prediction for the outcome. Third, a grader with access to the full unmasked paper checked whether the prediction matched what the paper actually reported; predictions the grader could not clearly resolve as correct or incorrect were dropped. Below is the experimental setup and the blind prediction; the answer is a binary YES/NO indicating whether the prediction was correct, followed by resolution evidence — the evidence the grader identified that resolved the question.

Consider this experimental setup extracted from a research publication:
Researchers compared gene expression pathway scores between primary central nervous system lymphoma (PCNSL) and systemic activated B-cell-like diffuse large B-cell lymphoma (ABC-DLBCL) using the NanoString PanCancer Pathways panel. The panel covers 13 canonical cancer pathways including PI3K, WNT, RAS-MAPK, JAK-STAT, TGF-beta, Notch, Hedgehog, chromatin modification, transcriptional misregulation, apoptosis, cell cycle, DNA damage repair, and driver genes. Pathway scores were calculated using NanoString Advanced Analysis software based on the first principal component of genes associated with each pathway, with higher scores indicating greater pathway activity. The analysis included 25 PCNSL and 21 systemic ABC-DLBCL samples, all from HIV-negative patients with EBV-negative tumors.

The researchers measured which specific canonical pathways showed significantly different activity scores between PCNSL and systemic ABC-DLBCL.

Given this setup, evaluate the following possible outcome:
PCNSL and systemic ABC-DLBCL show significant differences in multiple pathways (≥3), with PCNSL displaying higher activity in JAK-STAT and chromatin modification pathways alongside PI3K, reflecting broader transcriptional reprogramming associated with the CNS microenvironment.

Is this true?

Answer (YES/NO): NO